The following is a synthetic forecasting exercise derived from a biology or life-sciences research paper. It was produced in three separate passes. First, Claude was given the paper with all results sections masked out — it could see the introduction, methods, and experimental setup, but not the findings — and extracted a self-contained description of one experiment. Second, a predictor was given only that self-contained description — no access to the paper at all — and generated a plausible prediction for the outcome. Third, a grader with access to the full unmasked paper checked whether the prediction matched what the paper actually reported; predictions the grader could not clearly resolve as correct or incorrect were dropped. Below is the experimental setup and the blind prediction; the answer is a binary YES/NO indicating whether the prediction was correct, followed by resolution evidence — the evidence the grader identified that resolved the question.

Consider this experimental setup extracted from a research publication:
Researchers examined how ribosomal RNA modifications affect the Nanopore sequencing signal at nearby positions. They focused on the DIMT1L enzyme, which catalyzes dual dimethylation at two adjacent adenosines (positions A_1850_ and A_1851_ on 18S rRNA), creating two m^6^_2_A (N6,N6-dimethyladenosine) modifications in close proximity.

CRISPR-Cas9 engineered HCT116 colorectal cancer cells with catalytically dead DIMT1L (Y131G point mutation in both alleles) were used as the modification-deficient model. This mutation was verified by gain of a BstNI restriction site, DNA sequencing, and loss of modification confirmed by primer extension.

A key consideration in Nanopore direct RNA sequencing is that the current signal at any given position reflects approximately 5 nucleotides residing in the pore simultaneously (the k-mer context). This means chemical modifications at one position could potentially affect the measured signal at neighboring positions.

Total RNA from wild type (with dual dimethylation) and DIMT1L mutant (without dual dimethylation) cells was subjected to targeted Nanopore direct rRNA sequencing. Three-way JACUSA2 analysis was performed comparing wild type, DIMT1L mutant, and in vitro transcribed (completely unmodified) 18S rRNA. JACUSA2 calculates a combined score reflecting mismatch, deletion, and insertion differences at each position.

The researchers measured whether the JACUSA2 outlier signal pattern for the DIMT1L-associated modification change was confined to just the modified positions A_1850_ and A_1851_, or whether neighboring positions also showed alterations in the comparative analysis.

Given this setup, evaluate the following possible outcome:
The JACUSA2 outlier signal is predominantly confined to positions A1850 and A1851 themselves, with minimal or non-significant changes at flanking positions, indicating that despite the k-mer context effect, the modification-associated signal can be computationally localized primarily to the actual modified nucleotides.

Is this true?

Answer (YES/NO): NO